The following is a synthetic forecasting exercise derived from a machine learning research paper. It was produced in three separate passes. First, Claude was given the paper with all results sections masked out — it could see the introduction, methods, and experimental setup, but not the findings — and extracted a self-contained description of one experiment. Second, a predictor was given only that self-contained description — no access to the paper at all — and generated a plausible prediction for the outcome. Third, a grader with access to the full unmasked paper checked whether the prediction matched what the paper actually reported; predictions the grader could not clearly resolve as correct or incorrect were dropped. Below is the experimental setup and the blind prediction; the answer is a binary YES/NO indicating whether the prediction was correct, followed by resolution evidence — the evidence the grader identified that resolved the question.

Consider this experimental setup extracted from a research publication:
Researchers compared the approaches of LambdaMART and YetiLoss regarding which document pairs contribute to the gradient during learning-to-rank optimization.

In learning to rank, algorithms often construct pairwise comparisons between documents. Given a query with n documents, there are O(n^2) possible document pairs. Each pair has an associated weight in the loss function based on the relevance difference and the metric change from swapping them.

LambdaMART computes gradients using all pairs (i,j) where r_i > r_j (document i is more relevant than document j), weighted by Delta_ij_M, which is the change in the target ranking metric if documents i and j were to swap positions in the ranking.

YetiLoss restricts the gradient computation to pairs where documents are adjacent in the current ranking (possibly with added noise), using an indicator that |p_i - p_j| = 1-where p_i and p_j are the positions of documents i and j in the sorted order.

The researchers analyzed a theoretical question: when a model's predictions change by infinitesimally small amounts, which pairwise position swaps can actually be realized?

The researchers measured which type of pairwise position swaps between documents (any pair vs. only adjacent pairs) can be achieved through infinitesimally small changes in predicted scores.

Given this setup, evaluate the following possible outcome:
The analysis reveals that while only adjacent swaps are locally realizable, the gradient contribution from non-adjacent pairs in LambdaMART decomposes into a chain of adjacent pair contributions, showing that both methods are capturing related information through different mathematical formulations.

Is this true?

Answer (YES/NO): NO